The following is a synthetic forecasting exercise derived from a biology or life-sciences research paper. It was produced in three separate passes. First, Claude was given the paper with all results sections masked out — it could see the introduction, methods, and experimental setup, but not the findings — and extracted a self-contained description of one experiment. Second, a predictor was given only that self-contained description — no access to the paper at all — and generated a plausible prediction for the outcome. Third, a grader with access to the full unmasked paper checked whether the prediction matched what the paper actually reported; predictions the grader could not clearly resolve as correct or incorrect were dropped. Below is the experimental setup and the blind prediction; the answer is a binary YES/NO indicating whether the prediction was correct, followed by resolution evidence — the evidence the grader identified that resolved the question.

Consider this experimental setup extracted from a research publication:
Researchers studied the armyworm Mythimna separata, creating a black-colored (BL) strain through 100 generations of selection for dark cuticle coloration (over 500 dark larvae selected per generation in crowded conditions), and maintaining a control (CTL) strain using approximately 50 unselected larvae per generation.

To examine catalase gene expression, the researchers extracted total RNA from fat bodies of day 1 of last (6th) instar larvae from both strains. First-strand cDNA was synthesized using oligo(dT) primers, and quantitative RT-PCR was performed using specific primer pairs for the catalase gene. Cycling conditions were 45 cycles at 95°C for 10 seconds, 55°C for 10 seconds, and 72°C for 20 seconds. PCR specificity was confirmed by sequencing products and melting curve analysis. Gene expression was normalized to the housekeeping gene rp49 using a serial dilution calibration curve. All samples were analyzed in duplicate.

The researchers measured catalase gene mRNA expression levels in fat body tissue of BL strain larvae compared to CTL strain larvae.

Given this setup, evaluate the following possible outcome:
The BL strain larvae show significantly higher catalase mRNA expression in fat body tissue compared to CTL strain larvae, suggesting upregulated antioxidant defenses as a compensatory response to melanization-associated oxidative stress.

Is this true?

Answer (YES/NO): NO